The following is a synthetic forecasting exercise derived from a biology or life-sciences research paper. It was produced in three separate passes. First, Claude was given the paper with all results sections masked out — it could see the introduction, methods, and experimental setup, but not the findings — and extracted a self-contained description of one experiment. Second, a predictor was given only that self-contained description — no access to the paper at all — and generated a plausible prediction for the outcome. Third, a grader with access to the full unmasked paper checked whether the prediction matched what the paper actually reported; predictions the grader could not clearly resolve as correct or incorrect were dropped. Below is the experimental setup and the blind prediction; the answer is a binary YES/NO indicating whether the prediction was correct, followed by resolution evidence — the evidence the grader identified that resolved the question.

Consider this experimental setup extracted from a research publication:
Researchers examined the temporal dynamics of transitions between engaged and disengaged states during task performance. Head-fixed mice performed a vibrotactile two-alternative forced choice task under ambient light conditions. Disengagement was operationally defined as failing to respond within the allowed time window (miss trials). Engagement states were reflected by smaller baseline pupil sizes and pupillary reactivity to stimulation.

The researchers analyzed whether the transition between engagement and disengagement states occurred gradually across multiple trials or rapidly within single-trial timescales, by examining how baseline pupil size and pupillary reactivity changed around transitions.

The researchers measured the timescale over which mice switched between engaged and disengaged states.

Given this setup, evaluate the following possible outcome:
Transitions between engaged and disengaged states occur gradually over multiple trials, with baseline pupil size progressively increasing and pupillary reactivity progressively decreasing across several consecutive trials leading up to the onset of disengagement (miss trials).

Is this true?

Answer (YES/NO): NO